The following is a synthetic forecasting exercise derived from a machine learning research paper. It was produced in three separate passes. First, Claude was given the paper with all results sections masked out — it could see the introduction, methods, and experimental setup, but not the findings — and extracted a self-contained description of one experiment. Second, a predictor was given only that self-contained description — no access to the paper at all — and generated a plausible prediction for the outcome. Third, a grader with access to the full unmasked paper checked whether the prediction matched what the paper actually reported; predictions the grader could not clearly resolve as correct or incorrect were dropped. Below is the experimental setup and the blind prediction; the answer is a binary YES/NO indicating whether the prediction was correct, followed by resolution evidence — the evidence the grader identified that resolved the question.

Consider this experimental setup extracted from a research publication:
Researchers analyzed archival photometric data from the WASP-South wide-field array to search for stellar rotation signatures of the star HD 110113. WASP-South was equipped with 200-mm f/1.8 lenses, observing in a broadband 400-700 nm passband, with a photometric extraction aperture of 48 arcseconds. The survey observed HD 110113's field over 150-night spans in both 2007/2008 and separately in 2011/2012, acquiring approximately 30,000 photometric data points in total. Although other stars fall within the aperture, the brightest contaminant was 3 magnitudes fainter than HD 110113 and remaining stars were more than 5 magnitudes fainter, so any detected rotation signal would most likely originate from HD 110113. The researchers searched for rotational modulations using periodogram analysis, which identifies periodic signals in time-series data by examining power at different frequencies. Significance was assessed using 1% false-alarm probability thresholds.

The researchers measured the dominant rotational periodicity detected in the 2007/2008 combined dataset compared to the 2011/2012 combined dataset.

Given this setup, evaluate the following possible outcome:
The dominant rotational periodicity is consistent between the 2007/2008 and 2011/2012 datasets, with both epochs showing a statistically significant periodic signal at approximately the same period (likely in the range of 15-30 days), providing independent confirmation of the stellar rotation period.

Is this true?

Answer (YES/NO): NO